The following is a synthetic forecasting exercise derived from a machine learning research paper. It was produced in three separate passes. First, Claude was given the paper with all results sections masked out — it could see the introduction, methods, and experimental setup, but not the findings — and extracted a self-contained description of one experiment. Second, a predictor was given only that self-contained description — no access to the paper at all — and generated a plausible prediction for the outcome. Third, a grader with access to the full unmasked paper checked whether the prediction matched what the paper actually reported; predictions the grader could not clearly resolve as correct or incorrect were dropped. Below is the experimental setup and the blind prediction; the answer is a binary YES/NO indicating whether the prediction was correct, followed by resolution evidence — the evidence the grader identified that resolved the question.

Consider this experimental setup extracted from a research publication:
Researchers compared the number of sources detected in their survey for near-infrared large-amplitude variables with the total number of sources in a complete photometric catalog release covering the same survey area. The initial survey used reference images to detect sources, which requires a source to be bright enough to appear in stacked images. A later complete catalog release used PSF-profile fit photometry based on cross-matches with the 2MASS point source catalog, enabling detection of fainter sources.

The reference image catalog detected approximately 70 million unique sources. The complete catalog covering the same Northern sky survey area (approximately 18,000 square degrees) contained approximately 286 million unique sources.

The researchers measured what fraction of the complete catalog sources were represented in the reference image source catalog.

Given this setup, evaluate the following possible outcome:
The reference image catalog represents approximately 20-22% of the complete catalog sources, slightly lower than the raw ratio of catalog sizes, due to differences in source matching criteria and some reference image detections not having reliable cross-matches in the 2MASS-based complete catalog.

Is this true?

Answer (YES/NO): NO